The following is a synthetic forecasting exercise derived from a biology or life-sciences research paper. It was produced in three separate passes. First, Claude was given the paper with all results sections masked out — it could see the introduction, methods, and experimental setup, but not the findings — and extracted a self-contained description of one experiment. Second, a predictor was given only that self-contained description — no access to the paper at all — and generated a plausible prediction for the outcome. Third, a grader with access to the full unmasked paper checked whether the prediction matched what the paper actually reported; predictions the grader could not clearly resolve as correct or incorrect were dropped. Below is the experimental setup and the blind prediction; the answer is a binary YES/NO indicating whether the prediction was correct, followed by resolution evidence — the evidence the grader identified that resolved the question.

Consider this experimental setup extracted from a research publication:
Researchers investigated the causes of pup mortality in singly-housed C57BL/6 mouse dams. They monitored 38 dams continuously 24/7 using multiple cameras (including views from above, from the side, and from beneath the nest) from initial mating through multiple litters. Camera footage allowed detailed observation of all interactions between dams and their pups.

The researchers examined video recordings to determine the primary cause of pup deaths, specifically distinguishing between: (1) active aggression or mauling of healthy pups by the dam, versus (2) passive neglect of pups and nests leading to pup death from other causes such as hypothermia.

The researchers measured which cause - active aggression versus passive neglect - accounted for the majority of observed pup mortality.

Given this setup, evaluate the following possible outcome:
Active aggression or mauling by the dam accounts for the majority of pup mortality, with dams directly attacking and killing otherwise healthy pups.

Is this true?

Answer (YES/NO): NO